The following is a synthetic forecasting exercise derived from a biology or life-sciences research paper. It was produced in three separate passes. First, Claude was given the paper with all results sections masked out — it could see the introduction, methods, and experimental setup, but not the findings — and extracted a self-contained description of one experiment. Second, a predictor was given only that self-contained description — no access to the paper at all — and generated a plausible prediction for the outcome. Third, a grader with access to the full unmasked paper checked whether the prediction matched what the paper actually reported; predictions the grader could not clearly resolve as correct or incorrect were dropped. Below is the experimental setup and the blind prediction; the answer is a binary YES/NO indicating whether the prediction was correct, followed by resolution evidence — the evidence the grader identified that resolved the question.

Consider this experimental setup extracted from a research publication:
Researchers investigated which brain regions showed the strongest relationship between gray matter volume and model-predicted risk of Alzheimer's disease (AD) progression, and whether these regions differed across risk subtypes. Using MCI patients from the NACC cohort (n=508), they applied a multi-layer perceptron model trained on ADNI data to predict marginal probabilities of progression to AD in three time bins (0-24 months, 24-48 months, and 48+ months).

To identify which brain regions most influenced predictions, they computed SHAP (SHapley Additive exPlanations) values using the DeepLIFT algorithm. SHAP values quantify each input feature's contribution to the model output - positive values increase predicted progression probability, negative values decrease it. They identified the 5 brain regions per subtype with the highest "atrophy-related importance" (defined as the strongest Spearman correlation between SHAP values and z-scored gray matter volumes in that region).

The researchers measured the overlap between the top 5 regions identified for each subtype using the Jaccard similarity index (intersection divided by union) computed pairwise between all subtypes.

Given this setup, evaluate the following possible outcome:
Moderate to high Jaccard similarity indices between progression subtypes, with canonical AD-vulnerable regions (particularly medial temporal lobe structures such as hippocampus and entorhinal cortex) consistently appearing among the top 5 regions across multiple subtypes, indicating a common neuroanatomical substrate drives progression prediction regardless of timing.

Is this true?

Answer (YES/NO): NO